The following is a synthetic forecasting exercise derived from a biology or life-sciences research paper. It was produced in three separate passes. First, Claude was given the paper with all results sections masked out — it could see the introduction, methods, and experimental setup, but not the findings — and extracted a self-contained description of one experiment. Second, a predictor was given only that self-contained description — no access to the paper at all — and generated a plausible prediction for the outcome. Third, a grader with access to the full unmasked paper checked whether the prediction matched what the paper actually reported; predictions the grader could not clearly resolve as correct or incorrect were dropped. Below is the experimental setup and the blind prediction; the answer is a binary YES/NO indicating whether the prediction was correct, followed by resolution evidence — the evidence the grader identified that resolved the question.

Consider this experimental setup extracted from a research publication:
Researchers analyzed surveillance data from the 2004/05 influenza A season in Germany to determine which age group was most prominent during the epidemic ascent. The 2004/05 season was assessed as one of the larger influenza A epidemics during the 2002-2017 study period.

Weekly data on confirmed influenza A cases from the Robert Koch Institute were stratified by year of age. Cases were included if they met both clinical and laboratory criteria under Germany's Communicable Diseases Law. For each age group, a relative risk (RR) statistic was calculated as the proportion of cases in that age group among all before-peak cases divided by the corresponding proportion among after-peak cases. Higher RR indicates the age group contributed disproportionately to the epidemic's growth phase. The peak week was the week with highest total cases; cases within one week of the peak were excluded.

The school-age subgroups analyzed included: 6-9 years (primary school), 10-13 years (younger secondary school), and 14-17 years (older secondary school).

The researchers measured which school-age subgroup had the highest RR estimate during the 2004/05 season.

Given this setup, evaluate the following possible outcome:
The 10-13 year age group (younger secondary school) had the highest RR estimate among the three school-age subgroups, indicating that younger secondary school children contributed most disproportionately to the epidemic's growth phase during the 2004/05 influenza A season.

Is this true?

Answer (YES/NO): YES